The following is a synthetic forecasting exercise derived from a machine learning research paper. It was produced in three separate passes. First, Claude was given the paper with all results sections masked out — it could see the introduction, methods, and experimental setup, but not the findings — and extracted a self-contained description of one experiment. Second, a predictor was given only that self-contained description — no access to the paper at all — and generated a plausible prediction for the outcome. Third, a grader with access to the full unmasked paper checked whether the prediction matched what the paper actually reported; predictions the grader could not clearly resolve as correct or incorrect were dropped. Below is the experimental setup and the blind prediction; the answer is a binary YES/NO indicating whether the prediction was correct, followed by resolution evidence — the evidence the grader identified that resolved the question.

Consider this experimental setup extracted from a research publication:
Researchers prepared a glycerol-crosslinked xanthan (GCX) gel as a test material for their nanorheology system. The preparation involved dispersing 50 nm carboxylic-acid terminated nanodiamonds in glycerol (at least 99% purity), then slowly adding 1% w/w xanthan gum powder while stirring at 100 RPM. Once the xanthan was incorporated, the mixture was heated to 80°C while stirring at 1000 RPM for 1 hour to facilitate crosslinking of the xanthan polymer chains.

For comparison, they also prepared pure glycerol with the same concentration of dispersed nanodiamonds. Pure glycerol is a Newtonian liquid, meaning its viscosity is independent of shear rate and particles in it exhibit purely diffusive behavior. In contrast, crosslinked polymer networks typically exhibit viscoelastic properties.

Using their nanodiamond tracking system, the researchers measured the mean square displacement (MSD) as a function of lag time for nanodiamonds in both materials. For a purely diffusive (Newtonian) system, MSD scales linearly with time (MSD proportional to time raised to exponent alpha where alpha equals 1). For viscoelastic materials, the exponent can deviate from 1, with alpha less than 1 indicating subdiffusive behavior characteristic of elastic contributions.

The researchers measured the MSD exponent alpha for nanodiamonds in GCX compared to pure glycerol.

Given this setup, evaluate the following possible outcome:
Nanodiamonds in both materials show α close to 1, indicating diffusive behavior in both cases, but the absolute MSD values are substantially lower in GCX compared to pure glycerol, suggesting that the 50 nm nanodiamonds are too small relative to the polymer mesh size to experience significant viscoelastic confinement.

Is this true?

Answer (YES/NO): NO